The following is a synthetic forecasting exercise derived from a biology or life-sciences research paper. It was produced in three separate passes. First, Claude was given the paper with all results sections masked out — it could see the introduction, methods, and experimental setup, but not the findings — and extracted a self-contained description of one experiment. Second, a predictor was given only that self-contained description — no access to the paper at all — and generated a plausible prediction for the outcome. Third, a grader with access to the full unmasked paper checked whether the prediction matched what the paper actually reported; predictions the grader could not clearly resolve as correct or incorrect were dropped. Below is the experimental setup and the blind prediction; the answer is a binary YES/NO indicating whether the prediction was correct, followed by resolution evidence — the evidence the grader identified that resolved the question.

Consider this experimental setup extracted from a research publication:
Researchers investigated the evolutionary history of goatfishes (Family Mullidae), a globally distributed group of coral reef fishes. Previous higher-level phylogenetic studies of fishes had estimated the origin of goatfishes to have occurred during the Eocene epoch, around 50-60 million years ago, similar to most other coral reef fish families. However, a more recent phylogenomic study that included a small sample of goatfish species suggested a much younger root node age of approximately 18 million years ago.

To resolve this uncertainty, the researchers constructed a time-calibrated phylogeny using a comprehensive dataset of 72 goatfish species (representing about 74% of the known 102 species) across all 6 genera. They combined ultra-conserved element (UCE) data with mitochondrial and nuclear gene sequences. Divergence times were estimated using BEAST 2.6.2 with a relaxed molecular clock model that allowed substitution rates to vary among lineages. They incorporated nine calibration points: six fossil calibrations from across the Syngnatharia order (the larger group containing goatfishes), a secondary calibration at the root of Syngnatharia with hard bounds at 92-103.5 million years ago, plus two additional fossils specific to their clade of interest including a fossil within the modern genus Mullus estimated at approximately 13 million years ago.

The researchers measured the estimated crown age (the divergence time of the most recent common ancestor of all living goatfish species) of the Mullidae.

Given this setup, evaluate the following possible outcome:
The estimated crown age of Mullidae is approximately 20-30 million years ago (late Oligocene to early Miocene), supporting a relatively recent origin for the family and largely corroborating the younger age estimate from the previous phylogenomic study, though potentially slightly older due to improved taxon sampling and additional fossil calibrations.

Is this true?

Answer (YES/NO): YES